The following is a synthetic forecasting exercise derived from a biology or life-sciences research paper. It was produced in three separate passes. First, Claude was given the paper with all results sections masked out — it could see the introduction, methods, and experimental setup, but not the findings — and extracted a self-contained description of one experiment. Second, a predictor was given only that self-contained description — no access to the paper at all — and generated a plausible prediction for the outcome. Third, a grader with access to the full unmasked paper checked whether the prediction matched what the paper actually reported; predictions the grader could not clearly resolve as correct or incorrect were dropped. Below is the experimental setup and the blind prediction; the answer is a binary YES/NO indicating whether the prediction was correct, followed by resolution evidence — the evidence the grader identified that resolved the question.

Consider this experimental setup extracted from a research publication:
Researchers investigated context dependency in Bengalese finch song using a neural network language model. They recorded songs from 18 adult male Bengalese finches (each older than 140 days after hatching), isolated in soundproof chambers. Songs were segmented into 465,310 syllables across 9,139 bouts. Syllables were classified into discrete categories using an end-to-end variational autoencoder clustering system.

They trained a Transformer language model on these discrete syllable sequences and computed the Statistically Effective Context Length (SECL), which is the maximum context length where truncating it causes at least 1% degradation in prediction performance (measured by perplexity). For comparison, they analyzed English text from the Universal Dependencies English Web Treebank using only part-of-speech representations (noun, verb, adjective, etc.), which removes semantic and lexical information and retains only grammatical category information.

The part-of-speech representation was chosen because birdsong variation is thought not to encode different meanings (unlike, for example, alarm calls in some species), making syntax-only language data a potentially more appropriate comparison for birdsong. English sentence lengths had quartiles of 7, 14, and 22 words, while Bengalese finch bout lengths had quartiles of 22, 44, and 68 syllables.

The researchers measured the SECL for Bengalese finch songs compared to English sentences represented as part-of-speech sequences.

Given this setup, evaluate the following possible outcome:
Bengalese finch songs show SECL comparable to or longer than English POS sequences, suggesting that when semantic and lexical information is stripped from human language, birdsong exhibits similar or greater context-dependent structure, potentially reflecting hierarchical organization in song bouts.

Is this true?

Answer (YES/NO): YES